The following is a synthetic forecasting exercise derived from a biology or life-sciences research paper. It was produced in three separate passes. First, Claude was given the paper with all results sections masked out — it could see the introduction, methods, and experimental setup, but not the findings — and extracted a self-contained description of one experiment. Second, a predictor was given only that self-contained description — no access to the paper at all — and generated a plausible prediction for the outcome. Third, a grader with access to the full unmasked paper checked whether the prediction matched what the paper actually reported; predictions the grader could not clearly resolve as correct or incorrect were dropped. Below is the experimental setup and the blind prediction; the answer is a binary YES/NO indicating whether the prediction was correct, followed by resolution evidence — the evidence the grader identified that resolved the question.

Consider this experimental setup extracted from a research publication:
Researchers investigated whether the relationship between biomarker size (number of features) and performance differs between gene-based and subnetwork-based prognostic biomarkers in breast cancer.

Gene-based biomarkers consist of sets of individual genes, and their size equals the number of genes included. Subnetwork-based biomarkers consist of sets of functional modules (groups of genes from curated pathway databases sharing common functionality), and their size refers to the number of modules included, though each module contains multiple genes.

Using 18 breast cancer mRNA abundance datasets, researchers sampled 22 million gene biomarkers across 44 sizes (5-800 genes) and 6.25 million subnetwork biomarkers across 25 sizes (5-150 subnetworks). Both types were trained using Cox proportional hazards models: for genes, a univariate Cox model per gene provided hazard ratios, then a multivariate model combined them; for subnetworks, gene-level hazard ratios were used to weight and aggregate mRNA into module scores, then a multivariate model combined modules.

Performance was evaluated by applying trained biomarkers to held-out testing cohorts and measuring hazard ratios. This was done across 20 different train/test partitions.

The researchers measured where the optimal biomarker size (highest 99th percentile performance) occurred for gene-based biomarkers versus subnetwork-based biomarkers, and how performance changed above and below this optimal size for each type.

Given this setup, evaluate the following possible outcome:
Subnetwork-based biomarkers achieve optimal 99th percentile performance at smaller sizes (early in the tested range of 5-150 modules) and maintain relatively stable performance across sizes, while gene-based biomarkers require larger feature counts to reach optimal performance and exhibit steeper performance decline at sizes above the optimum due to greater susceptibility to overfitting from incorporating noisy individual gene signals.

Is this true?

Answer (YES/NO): NO